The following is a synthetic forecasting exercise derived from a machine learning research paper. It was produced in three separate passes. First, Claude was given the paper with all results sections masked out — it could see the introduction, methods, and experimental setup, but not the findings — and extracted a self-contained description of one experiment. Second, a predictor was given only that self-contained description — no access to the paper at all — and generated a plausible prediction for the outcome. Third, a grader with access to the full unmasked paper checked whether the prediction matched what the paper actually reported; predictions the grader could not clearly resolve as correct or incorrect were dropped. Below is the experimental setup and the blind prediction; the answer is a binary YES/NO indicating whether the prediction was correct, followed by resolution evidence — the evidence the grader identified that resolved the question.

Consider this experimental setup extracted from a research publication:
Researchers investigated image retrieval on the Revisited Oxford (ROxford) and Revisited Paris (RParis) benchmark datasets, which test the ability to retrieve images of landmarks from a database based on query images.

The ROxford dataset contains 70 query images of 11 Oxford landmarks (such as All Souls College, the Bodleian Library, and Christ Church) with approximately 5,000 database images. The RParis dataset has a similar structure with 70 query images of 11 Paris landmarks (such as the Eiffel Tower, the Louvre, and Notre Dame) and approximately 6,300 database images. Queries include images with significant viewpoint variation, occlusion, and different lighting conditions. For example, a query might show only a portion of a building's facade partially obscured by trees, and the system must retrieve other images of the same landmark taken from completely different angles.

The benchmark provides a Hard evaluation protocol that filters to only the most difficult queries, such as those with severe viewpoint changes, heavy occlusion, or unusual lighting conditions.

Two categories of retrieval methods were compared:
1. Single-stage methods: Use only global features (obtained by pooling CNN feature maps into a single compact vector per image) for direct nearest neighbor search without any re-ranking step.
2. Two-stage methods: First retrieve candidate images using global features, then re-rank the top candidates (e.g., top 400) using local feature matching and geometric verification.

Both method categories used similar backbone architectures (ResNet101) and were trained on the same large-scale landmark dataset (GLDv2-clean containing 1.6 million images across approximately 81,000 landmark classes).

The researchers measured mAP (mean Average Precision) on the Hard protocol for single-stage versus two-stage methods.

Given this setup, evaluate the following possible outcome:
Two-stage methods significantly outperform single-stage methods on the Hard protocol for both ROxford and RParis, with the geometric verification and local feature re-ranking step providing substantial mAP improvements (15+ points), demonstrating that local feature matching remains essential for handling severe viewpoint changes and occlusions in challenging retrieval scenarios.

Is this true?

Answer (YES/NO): NO